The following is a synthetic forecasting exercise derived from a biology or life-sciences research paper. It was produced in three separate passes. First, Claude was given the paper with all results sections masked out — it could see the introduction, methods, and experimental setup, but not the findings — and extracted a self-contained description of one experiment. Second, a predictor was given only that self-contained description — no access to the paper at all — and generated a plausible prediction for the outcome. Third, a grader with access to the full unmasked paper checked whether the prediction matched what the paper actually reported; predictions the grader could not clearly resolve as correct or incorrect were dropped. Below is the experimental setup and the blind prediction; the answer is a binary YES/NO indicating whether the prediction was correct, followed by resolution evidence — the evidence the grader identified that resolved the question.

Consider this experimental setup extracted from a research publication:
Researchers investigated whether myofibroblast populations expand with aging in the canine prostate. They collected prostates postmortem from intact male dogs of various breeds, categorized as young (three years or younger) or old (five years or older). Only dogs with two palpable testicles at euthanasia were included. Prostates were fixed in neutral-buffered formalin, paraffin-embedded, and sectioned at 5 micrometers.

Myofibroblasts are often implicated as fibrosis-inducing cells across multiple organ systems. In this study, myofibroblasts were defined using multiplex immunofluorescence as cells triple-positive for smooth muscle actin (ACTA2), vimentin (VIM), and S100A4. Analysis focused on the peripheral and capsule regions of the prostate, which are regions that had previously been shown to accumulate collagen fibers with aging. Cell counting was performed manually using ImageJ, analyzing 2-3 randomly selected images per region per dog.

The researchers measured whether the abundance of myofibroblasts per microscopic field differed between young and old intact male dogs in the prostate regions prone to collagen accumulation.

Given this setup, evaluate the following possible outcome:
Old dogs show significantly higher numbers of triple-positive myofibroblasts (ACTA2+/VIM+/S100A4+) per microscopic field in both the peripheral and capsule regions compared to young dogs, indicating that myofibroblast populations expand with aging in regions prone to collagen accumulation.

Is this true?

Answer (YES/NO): NO